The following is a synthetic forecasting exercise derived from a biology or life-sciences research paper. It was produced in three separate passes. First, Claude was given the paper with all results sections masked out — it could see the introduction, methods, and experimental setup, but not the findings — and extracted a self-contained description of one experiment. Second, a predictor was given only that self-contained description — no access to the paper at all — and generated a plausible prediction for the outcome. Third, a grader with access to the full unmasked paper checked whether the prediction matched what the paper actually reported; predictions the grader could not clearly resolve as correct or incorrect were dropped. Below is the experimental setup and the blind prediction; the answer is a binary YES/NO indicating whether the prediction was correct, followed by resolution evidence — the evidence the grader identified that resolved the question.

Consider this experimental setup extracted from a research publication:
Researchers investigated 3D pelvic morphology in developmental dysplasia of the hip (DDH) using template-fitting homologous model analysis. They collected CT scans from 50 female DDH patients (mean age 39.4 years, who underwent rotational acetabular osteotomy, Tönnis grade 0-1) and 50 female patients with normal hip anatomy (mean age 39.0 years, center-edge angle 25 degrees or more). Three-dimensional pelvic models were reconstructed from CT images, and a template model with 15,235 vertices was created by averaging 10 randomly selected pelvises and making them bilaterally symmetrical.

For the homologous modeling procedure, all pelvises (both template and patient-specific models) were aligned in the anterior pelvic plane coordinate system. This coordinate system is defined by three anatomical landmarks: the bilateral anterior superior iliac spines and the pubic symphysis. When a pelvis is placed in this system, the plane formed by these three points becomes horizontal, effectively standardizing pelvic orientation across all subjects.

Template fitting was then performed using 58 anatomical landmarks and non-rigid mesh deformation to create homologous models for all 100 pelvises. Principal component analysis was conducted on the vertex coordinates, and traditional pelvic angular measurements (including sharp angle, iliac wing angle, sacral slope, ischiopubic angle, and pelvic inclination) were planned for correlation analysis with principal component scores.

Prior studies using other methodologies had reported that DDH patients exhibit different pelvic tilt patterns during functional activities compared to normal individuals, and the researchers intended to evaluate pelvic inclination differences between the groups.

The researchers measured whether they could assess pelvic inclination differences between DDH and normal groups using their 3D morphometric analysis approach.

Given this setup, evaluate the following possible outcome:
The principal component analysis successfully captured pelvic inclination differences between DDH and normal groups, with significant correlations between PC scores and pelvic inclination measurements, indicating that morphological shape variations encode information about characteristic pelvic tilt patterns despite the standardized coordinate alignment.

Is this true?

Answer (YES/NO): NO